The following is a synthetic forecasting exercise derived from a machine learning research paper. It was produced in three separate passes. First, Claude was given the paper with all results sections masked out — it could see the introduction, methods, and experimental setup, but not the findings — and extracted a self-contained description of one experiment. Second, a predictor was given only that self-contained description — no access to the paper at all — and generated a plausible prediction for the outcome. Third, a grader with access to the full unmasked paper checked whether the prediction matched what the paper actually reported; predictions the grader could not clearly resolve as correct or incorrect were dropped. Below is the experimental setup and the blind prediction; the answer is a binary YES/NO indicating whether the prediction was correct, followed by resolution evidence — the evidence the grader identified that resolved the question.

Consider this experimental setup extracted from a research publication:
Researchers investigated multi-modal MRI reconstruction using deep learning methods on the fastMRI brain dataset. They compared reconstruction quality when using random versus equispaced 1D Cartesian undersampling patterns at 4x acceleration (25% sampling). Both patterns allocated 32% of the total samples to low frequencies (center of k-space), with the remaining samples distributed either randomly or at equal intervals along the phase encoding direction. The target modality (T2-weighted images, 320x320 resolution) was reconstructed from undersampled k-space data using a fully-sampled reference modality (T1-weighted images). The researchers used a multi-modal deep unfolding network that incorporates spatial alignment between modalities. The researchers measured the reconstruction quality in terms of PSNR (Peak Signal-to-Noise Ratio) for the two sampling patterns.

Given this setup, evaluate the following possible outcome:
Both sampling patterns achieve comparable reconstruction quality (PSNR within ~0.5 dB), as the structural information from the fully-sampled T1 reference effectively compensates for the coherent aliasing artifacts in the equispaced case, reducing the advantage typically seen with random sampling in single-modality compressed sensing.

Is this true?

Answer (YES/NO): NO